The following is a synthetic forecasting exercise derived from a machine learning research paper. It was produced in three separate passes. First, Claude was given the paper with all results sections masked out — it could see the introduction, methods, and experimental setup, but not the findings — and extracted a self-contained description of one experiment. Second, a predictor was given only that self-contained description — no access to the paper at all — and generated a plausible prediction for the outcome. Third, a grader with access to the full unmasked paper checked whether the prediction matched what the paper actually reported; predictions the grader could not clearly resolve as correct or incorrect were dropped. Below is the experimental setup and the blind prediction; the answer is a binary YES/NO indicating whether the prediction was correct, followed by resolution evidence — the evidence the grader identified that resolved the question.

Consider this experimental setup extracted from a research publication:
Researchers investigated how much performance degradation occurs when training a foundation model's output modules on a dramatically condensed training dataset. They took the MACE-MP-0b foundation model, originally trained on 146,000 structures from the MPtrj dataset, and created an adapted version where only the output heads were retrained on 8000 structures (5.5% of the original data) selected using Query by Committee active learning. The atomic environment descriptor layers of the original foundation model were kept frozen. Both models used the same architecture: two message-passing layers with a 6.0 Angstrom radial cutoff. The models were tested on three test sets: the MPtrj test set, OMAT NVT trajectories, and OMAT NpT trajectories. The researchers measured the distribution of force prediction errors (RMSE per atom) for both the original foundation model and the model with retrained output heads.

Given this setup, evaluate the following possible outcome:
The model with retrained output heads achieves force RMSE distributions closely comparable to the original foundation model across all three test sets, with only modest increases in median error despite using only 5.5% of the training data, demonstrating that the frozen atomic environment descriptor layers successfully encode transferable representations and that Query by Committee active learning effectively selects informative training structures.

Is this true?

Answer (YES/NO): YES